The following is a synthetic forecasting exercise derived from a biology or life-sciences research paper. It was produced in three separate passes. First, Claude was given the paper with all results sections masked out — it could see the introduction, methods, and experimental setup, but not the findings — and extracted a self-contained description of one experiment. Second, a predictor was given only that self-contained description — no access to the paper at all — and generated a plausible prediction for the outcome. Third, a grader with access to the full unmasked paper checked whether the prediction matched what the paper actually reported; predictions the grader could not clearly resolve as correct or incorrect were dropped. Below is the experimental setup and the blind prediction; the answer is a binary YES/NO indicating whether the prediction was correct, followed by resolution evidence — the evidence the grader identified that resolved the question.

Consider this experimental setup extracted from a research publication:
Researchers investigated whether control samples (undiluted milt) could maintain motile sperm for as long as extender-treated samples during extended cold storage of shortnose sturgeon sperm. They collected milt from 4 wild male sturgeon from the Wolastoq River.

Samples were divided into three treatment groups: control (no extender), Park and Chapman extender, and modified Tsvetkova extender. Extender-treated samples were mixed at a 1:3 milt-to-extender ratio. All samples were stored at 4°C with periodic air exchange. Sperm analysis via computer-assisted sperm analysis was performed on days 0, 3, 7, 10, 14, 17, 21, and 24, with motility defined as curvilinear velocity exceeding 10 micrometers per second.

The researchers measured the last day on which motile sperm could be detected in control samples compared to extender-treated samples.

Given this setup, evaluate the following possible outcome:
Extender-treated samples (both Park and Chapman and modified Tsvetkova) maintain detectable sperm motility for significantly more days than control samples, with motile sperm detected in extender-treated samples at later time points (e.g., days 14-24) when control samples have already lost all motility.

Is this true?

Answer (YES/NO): NO